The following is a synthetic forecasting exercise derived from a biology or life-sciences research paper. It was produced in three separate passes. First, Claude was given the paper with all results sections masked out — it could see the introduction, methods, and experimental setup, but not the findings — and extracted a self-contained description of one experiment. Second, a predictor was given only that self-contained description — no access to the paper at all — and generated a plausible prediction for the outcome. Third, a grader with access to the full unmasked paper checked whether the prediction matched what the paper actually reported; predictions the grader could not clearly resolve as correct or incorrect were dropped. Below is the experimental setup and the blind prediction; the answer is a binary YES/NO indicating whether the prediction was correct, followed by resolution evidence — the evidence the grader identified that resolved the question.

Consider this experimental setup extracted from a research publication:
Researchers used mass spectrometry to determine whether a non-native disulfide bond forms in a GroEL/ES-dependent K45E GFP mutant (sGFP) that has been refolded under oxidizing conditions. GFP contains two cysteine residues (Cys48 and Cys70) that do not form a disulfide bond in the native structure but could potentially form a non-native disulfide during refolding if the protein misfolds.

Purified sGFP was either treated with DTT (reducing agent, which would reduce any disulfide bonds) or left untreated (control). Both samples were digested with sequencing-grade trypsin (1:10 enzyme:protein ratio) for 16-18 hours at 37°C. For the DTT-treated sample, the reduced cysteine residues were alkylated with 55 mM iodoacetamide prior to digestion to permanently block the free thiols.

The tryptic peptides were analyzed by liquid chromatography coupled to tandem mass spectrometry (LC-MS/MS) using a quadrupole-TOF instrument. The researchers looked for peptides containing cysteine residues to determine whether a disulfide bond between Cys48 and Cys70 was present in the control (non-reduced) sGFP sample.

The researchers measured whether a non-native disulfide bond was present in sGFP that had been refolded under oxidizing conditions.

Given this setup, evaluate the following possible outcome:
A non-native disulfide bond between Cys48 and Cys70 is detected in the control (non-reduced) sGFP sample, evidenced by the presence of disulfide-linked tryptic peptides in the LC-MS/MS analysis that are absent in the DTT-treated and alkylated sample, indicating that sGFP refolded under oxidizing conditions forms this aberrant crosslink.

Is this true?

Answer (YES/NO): YES